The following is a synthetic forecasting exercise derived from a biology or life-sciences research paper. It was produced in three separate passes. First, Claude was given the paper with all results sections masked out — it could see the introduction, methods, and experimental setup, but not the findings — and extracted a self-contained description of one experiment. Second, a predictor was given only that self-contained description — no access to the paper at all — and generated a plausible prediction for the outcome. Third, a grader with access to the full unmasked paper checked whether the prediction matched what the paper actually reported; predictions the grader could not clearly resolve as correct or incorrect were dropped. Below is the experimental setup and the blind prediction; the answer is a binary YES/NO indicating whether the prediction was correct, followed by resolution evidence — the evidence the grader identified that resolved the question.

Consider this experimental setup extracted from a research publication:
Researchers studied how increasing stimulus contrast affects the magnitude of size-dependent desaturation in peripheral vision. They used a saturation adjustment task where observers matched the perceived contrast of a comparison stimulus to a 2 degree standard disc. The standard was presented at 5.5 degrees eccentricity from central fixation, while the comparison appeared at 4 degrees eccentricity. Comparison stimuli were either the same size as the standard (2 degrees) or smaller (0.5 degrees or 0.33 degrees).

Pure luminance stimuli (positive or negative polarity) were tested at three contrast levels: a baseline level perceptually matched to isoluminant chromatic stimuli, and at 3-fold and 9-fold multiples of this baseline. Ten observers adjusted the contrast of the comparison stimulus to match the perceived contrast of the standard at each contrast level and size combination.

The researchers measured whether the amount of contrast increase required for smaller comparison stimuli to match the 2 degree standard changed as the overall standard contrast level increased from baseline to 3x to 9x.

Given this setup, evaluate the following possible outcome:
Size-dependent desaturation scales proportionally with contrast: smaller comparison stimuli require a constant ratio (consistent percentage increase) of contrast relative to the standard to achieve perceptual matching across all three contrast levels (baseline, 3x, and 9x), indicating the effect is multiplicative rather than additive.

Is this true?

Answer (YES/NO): NO